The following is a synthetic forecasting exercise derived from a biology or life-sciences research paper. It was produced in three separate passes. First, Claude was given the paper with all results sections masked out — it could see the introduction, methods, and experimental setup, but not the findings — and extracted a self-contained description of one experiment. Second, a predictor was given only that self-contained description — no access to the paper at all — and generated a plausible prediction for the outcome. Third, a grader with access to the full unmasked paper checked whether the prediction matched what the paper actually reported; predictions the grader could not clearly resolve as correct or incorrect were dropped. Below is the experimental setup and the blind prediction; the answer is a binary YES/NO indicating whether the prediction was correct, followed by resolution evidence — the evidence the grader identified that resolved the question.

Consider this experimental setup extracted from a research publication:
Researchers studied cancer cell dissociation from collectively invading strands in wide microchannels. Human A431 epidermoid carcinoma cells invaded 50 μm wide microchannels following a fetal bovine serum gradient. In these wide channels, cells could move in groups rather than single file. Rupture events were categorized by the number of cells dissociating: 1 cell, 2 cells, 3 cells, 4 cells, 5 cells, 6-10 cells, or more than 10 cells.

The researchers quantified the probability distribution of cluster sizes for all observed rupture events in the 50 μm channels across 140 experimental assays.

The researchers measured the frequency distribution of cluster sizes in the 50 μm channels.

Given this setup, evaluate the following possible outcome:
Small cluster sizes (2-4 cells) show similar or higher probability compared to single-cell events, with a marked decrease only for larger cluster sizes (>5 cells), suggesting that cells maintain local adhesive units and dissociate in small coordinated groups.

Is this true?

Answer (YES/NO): NO